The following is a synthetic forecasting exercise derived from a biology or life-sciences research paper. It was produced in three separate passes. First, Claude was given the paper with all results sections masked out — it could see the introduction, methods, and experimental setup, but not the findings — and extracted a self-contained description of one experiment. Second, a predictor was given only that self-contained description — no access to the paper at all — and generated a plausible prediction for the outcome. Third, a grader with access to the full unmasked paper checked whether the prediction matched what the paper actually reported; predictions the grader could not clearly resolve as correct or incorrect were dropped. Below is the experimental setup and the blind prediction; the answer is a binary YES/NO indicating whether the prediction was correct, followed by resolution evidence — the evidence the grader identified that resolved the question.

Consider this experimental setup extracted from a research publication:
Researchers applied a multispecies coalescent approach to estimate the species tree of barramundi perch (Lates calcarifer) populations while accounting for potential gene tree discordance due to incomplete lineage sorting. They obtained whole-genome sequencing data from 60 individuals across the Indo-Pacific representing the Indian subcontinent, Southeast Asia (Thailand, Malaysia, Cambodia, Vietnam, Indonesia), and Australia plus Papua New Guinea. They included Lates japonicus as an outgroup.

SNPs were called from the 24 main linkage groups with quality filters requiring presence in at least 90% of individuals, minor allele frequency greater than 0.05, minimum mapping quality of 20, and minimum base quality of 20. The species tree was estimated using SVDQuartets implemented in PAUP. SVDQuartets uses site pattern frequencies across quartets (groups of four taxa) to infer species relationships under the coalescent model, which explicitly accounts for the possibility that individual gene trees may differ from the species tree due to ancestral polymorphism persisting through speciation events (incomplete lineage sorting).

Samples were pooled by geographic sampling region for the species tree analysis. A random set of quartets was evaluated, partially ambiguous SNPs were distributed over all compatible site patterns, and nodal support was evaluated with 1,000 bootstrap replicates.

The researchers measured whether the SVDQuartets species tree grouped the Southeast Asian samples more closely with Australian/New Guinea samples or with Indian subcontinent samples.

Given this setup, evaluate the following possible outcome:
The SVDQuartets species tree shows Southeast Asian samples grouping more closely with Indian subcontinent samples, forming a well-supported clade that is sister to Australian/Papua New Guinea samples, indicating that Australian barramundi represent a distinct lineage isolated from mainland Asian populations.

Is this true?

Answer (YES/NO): NO